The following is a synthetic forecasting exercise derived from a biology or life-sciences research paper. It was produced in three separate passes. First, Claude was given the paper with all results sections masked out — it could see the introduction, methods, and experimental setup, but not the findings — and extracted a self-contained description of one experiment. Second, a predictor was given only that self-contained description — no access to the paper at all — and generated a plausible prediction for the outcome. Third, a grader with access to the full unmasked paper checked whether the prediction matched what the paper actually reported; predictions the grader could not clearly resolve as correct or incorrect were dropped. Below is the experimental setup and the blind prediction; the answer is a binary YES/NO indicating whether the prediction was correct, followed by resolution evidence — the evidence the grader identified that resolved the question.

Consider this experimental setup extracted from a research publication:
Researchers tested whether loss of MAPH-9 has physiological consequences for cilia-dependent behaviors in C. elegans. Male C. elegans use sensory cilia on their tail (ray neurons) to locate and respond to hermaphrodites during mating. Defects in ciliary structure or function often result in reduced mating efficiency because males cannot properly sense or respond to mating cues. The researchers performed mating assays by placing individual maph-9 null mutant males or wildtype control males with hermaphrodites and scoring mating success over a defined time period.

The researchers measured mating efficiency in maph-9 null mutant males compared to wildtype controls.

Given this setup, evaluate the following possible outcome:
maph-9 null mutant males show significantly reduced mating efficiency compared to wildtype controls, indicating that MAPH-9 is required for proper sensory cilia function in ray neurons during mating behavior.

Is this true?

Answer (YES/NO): YES